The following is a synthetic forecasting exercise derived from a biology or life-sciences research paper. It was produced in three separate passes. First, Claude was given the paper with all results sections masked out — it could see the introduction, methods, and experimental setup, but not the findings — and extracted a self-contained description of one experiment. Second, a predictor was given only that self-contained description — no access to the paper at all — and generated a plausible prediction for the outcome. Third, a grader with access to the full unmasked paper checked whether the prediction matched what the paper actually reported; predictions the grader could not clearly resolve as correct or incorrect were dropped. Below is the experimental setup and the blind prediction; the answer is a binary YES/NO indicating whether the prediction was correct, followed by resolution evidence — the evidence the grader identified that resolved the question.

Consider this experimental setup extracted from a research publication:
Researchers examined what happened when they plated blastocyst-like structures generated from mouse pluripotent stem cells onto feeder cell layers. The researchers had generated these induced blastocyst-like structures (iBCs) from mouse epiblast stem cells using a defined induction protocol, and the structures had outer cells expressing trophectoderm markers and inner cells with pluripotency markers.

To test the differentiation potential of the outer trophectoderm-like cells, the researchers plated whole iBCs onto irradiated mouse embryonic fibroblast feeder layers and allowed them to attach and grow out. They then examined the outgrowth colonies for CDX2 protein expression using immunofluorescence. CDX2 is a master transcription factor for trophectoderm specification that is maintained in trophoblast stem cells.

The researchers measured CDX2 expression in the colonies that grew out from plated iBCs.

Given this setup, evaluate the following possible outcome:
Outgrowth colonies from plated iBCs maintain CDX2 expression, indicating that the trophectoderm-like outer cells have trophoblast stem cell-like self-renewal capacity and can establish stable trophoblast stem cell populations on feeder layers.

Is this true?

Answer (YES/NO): NO